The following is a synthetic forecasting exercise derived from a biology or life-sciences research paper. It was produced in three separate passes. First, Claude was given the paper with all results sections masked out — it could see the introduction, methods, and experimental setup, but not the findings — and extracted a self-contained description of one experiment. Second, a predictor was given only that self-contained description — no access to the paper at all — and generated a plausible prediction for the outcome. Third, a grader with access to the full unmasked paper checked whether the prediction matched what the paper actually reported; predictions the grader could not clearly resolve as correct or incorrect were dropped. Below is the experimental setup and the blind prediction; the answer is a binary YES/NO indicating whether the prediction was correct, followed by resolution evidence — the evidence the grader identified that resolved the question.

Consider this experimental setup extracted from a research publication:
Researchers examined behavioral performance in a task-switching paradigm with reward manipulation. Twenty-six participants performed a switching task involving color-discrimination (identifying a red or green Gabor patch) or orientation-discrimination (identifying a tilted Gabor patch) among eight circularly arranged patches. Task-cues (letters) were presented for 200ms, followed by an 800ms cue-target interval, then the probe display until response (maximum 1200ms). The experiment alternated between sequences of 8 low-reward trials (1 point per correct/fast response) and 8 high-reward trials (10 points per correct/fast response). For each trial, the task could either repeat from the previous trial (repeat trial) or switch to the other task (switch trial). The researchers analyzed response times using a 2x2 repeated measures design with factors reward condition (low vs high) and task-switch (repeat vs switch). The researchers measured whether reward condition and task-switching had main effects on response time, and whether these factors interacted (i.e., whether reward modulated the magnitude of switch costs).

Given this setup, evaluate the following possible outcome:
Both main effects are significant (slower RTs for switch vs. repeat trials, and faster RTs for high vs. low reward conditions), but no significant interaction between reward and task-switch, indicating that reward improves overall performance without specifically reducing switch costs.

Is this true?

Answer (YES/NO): YES